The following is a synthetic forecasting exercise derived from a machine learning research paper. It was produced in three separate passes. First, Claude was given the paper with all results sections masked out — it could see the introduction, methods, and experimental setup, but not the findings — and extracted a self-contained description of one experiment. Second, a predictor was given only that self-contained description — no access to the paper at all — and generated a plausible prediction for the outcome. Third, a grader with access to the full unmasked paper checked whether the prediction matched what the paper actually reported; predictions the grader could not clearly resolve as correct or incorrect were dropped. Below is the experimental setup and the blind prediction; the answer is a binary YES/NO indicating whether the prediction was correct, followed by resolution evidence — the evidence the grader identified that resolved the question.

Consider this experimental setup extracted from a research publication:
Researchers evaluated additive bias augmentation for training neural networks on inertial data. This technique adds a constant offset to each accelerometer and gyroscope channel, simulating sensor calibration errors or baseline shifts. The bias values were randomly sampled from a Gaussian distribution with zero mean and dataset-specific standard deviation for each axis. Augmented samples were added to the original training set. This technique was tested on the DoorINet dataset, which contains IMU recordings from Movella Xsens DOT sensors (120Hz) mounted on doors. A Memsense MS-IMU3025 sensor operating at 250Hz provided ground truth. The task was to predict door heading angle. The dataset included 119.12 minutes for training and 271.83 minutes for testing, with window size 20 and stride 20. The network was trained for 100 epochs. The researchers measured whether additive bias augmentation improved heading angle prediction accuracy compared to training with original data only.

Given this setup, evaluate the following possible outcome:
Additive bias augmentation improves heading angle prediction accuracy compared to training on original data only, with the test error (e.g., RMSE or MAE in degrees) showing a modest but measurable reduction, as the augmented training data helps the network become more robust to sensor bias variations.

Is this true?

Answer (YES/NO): YES